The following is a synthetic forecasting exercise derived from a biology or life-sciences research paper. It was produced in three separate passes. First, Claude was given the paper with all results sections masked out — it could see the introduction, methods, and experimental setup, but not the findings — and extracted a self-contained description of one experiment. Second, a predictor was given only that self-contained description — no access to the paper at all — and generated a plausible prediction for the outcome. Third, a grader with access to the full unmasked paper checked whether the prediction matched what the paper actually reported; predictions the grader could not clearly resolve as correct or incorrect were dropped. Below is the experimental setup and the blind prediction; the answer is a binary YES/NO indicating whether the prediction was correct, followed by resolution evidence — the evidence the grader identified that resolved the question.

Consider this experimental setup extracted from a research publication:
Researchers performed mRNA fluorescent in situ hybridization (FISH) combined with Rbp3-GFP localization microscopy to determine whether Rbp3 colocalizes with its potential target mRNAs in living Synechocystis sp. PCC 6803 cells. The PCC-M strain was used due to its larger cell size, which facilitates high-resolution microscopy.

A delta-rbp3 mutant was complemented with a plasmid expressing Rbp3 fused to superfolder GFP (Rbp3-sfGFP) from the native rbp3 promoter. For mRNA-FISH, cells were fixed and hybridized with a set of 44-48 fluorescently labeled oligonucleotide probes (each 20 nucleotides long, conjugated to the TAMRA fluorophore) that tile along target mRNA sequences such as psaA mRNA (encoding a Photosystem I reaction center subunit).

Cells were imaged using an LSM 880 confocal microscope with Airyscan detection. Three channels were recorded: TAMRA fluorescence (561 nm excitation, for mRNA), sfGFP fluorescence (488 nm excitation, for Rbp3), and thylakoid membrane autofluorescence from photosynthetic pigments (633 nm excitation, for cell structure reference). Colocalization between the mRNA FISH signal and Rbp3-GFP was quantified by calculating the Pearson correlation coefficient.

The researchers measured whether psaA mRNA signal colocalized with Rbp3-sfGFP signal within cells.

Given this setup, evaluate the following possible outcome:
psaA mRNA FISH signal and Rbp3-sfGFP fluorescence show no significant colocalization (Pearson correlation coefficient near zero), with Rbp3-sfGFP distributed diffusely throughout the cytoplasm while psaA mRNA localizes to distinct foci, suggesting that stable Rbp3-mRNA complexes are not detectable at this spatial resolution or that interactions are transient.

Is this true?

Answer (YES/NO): NO